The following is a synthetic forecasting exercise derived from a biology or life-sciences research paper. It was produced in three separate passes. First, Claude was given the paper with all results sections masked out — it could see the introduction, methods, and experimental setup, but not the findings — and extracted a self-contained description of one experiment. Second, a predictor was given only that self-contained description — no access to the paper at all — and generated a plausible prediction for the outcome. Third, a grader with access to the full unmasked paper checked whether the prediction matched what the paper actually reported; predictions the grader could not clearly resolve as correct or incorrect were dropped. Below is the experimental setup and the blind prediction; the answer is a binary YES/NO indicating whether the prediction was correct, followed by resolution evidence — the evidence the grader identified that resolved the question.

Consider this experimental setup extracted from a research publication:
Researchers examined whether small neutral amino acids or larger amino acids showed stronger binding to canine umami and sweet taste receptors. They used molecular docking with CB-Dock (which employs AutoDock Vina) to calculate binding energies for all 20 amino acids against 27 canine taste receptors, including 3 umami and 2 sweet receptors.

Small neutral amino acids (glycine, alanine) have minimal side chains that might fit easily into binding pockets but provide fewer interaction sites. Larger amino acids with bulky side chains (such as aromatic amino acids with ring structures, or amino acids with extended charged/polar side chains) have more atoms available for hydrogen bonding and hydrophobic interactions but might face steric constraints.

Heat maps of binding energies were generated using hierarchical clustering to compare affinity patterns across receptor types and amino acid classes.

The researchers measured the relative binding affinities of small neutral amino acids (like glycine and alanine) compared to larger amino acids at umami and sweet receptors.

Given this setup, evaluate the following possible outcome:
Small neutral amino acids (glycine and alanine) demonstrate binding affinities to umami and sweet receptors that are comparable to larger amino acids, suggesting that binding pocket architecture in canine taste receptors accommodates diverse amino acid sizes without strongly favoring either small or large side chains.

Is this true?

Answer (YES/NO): NO